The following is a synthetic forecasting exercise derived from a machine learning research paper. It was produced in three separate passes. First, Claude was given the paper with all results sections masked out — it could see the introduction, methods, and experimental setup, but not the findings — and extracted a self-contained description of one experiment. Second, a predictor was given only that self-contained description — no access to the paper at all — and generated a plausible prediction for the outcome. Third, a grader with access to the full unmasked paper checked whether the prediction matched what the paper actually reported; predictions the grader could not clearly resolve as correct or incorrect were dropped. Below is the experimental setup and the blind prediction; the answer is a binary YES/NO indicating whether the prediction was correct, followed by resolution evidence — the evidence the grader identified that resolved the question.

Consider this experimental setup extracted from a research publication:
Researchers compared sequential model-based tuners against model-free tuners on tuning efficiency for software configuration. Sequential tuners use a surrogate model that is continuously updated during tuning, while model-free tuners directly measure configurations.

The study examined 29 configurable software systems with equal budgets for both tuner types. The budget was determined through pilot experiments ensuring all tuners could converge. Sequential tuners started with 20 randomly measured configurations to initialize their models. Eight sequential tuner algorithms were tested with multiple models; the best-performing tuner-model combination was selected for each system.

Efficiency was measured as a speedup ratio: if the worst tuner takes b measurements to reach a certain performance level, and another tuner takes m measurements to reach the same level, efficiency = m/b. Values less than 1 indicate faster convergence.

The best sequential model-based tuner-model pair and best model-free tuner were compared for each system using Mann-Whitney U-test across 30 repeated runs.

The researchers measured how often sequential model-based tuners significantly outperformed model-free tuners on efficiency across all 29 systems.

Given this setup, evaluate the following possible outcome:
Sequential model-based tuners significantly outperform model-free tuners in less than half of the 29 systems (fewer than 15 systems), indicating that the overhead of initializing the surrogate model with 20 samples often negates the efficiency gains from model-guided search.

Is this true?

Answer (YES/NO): NO